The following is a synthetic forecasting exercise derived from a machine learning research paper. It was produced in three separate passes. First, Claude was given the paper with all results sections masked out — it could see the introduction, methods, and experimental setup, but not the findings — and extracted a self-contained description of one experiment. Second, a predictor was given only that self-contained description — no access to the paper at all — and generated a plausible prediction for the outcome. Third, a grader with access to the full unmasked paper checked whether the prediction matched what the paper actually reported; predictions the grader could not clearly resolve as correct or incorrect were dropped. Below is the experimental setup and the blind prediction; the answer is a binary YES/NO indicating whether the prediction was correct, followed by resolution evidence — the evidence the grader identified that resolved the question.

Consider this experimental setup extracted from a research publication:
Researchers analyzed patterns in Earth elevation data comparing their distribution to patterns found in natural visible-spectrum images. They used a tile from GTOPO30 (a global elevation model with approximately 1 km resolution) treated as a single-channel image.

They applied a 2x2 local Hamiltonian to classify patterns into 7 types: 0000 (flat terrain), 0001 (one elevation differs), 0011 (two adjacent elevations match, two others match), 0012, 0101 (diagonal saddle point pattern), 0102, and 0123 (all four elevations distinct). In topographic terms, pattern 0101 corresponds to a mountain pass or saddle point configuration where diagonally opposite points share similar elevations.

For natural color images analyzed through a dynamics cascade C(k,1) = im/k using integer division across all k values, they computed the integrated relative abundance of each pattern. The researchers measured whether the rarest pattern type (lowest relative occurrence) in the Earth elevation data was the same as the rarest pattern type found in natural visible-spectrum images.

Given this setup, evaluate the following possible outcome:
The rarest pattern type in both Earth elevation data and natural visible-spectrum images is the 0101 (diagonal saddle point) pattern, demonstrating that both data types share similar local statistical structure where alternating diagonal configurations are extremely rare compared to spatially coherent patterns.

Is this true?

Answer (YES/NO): YES